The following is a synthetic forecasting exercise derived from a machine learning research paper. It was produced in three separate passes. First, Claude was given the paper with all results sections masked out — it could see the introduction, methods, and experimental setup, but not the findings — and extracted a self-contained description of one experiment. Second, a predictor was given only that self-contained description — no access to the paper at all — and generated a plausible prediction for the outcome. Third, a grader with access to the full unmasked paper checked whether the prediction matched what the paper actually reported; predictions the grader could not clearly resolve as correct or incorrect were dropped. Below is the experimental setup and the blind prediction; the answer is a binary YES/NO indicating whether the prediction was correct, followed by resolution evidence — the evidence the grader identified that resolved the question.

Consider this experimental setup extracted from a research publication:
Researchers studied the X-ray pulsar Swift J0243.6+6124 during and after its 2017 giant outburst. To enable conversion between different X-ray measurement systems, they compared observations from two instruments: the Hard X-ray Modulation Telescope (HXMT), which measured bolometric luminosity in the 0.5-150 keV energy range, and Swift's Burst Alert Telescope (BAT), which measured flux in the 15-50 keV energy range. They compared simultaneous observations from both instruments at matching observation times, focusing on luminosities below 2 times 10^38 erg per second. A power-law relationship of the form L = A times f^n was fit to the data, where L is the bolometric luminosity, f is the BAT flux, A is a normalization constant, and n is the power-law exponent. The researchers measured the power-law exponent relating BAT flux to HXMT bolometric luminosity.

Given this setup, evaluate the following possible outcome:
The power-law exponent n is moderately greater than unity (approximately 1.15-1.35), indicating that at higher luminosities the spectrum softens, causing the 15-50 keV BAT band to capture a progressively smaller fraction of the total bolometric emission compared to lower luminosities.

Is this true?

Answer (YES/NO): NO